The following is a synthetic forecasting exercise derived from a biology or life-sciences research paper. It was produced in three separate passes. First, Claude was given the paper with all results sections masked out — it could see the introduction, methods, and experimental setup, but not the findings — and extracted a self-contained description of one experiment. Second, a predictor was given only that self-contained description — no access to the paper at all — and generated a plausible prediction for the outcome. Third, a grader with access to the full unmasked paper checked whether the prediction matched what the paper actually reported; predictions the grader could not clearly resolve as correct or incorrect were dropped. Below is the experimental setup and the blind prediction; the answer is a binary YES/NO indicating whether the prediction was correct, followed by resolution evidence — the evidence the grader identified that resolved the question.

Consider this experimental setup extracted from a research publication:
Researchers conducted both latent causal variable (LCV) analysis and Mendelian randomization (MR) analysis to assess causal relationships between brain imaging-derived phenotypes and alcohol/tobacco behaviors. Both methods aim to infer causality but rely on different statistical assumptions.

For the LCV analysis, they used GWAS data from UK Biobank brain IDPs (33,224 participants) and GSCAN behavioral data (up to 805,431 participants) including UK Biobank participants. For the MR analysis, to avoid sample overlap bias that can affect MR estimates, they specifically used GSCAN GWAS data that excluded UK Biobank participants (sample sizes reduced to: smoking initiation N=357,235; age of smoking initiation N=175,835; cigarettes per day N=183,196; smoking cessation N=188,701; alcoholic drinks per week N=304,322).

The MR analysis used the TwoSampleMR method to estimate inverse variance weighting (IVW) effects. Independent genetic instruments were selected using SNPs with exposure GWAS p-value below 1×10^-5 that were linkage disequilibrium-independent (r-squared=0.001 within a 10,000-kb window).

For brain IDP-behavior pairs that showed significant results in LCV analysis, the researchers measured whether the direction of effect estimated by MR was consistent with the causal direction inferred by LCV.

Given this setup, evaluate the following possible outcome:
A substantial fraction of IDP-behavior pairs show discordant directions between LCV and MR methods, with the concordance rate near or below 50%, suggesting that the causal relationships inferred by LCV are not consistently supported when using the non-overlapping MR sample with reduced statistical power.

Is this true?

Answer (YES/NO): NO